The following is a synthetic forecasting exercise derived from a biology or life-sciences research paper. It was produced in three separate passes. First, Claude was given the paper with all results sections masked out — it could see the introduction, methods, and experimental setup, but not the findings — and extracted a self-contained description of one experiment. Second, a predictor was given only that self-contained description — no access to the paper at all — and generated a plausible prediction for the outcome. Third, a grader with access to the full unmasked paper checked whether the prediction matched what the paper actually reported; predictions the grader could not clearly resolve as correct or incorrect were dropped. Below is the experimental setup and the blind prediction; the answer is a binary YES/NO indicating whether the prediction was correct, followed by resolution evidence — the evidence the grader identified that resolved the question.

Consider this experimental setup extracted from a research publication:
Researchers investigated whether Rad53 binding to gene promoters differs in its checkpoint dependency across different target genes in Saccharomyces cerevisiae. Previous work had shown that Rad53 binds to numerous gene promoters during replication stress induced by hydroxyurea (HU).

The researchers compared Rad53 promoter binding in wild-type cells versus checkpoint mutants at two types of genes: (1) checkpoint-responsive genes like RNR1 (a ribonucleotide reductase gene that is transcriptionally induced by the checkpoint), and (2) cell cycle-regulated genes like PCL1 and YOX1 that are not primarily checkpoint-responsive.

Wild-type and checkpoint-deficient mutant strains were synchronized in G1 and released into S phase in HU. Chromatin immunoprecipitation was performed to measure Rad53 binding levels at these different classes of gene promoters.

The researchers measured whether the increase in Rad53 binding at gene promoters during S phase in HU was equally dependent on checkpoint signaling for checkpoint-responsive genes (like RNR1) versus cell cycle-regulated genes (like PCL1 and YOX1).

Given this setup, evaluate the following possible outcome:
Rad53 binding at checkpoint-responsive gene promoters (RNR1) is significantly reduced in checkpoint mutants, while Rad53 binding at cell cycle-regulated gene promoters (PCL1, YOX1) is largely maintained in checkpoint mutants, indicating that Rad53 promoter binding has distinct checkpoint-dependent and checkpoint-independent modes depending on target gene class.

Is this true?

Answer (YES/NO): YES